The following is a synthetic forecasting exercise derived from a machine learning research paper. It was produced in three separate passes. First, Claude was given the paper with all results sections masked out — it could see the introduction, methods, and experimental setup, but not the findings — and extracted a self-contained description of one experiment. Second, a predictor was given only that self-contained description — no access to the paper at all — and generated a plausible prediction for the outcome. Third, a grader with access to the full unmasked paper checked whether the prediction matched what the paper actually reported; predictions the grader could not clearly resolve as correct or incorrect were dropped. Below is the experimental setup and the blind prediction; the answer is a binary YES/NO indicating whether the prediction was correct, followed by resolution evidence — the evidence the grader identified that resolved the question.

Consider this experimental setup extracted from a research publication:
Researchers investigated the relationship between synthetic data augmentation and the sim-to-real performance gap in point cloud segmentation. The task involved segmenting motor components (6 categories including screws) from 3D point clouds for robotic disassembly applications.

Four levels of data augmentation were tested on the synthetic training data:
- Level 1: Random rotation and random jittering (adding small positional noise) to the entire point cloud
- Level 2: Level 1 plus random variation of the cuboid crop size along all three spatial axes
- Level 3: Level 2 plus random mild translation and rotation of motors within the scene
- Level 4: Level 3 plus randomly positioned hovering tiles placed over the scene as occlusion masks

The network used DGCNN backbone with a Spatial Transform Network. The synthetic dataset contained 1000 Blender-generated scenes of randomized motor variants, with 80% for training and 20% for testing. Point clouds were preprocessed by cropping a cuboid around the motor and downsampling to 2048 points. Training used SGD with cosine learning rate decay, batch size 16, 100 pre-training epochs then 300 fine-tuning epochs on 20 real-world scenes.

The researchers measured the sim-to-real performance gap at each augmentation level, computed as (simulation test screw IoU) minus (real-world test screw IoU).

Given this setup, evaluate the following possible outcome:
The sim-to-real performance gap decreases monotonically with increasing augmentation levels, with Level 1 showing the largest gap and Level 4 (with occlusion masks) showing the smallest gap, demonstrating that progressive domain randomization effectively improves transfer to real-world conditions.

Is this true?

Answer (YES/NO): YES